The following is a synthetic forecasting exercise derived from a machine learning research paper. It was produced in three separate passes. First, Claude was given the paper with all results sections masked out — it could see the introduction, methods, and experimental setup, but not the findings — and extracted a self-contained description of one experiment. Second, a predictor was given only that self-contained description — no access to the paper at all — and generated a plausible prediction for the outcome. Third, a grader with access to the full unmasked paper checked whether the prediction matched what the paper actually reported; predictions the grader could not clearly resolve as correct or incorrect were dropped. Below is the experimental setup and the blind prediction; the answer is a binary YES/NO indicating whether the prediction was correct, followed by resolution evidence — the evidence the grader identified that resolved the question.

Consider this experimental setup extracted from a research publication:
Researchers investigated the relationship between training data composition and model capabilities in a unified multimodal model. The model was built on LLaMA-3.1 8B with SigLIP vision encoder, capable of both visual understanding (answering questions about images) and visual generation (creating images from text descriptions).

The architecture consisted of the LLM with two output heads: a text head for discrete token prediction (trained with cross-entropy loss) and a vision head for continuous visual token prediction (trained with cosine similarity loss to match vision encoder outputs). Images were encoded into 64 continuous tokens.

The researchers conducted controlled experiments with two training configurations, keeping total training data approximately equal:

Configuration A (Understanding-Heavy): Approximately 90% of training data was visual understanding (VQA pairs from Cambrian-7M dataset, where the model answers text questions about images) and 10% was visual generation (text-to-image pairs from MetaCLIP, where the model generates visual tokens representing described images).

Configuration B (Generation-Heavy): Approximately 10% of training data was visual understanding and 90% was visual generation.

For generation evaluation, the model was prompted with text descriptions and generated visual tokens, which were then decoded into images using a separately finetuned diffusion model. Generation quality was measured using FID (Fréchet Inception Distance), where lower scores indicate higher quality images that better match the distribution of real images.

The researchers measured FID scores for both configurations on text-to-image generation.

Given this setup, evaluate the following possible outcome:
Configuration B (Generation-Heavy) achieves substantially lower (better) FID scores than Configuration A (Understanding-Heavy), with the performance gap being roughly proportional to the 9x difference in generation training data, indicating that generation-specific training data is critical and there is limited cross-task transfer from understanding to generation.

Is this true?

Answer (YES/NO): NO